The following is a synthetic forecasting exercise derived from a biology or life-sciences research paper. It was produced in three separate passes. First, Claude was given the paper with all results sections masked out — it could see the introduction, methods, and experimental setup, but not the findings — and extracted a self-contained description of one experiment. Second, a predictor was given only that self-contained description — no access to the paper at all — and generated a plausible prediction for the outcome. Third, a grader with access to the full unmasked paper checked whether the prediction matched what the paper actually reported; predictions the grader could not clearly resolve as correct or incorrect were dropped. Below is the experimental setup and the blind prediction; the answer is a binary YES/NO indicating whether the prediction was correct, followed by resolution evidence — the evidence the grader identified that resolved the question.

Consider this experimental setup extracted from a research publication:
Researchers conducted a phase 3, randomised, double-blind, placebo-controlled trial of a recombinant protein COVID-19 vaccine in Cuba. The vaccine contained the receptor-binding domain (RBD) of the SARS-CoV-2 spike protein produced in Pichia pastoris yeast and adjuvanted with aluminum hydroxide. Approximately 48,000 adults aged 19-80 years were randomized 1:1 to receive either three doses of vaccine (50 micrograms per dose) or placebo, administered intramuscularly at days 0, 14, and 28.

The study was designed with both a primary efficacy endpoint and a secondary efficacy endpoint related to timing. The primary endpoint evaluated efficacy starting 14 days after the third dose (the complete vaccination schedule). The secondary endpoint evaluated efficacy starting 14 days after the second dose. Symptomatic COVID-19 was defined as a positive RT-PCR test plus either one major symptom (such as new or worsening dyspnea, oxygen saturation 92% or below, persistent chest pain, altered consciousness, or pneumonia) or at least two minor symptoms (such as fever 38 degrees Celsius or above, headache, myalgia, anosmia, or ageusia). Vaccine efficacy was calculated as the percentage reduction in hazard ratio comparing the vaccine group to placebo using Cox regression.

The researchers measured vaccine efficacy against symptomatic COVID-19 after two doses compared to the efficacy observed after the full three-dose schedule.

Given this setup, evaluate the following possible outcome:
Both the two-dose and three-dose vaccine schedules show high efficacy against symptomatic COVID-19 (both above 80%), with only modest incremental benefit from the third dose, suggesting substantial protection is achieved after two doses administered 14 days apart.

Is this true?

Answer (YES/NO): YES